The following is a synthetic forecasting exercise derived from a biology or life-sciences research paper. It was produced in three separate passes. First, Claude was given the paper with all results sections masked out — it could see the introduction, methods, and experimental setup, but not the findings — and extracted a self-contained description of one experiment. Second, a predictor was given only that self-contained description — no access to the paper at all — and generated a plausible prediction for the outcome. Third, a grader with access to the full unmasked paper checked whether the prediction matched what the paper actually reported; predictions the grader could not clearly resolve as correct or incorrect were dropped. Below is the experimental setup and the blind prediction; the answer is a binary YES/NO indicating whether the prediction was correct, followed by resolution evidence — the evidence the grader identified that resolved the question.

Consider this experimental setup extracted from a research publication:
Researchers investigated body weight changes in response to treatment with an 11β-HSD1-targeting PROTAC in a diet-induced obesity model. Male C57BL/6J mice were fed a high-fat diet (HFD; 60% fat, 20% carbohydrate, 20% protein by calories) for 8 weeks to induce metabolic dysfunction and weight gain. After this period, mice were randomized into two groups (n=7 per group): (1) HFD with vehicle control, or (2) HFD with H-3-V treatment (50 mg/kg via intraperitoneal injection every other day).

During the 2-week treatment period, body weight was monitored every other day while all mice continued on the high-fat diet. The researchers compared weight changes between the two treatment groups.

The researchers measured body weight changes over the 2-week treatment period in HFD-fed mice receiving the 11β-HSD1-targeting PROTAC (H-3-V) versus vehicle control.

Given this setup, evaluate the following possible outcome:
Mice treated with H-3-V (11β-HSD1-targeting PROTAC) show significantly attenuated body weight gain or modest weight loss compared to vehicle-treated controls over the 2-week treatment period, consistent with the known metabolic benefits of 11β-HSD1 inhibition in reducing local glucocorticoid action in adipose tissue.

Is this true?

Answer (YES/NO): NO